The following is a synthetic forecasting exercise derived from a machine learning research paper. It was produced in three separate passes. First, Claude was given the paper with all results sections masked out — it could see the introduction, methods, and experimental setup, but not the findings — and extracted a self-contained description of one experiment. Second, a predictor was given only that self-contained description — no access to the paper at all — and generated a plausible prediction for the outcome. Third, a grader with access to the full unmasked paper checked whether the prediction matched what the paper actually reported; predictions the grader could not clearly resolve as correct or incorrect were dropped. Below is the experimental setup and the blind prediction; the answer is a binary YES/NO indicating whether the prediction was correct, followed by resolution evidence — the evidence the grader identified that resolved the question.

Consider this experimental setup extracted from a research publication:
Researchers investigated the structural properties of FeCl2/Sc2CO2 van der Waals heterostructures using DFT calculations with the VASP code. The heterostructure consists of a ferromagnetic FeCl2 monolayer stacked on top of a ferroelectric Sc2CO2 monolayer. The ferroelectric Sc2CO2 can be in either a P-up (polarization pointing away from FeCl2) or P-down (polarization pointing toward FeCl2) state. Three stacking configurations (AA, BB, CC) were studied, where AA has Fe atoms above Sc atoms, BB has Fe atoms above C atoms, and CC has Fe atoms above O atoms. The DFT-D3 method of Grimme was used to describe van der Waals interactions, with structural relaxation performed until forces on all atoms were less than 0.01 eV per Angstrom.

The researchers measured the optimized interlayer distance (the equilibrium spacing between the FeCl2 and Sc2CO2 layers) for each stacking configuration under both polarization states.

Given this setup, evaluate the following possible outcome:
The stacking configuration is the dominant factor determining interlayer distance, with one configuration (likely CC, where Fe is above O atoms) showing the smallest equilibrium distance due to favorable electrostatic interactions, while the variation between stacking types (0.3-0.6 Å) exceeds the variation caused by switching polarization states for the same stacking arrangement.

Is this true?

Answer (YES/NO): NO